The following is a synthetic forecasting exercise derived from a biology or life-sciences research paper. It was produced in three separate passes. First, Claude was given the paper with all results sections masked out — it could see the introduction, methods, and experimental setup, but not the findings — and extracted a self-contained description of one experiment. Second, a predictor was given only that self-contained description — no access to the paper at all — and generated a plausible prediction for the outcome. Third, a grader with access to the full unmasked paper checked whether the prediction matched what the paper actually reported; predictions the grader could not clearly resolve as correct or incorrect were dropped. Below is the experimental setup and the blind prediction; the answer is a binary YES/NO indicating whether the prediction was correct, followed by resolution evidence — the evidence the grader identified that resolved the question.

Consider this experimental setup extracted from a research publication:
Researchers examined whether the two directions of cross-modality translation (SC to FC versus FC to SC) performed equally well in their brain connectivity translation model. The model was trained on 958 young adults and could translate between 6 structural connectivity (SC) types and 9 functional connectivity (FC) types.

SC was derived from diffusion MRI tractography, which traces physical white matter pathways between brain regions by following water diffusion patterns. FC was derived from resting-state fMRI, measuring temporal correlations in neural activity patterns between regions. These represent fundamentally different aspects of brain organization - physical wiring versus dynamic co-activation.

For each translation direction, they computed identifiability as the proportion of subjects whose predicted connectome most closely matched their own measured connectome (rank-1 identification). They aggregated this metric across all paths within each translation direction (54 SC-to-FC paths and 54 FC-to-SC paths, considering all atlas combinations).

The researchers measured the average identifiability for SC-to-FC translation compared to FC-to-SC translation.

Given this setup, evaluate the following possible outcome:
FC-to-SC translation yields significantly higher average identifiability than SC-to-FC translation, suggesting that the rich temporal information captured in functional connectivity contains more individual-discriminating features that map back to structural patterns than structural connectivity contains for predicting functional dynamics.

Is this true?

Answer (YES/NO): NO